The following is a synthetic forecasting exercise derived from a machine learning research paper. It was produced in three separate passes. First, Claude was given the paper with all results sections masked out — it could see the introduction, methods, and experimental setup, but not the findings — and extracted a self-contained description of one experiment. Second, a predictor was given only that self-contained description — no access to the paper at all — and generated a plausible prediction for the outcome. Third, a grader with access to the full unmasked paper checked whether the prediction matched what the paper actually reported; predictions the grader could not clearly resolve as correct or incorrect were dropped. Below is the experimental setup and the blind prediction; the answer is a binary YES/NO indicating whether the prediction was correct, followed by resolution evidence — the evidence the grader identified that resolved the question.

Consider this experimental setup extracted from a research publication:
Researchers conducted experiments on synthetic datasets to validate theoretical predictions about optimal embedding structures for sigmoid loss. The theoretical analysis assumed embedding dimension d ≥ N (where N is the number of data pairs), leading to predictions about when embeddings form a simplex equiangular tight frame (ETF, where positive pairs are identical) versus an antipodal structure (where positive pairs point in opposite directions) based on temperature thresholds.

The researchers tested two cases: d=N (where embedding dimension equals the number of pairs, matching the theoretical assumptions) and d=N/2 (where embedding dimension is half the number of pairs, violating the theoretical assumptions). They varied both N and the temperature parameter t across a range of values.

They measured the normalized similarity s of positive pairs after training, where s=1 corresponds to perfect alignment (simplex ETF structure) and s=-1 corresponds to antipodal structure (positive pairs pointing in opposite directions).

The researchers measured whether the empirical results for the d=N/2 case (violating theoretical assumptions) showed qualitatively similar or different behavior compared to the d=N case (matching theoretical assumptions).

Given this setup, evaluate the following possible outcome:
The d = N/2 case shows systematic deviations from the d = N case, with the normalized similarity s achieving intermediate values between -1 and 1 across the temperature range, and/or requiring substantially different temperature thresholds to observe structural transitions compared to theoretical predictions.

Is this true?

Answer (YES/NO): NO